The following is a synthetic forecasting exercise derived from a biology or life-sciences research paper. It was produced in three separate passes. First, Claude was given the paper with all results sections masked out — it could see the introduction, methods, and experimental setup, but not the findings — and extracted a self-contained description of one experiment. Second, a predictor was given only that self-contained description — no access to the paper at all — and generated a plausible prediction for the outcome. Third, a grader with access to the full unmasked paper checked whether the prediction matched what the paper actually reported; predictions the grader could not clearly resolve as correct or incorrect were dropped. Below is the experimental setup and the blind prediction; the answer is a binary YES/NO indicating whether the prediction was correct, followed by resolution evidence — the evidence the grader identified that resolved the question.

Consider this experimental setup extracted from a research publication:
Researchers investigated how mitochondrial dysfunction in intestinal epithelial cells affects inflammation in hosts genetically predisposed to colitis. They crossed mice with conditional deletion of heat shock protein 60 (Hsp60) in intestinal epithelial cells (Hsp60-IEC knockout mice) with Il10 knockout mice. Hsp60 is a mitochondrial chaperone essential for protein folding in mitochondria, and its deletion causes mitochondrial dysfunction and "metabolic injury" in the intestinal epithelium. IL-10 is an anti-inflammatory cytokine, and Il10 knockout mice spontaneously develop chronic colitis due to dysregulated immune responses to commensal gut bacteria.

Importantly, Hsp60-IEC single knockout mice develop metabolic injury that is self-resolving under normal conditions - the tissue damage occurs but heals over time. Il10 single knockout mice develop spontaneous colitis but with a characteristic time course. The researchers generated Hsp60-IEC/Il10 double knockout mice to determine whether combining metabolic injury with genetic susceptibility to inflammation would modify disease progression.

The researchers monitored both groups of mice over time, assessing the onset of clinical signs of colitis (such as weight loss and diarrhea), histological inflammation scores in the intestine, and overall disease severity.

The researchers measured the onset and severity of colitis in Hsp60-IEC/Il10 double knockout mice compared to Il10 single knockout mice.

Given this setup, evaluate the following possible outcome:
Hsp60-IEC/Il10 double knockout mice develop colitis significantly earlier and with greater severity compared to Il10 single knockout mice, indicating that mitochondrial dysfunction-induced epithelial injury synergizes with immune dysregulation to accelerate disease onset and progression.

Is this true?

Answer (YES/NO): YES